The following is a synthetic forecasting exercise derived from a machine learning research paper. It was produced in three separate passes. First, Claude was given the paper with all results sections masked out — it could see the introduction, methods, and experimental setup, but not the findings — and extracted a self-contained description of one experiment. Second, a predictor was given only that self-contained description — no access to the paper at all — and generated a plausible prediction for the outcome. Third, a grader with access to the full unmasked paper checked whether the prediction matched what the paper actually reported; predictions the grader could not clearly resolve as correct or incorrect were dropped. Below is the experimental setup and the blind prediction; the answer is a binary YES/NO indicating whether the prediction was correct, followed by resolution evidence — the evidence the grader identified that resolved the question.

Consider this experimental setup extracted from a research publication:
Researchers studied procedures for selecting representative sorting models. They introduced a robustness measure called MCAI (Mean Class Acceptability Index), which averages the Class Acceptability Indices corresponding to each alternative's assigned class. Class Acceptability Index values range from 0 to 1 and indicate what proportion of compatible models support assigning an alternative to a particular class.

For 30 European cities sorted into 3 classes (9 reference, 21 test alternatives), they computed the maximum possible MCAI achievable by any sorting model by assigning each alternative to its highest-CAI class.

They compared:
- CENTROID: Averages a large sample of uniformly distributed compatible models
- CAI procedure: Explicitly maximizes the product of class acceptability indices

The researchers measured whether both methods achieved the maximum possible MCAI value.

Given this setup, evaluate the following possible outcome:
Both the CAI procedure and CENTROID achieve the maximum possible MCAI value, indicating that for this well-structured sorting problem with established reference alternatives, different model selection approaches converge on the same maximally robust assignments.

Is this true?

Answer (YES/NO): YES